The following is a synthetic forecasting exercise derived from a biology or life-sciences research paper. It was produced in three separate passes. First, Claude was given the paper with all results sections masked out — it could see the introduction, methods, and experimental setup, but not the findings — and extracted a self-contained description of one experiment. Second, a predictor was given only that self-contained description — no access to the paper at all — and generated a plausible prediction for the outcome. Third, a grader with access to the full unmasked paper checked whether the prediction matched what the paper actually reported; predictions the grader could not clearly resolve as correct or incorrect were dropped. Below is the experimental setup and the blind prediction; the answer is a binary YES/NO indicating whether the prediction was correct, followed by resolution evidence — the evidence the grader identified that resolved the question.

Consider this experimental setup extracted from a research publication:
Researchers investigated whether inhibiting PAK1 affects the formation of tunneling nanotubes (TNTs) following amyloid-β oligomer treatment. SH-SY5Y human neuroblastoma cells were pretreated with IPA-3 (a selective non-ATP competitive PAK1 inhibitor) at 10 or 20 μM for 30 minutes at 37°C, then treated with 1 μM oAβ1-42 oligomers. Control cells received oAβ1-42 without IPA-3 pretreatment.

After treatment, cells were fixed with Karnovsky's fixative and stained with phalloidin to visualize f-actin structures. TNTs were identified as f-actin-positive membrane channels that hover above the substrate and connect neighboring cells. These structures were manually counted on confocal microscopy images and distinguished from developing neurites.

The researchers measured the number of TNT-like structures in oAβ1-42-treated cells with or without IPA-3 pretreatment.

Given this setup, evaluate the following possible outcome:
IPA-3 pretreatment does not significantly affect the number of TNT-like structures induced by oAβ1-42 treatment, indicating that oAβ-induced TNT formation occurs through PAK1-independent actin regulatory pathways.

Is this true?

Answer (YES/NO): NO